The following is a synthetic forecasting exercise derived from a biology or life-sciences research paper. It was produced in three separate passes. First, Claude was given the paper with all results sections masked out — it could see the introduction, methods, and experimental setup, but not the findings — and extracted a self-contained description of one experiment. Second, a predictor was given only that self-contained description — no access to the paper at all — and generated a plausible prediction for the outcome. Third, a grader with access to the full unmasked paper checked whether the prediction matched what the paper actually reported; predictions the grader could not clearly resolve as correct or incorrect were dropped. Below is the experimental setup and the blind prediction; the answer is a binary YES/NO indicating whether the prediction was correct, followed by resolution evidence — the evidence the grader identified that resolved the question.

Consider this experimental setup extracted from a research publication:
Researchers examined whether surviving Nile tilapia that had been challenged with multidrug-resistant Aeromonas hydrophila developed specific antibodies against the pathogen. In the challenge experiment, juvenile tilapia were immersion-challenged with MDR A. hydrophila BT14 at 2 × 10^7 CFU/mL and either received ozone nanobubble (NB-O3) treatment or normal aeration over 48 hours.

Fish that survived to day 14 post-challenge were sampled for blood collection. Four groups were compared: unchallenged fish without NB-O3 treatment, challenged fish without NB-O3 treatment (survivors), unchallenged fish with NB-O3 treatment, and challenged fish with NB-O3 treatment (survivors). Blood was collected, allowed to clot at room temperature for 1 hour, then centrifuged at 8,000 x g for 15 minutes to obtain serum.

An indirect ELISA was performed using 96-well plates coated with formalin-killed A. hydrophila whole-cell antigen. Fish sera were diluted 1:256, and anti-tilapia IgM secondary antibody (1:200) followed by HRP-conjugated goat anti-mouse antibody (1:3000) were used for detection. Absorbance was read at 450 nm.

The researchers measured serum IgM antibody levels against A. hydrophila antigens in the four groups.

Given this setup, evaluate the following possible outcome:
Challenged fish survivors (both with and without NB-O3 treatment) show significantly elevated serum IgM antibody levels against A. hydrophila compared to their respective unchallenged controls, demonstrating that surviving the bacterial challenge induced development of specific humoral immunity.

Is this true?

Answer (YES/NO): YES